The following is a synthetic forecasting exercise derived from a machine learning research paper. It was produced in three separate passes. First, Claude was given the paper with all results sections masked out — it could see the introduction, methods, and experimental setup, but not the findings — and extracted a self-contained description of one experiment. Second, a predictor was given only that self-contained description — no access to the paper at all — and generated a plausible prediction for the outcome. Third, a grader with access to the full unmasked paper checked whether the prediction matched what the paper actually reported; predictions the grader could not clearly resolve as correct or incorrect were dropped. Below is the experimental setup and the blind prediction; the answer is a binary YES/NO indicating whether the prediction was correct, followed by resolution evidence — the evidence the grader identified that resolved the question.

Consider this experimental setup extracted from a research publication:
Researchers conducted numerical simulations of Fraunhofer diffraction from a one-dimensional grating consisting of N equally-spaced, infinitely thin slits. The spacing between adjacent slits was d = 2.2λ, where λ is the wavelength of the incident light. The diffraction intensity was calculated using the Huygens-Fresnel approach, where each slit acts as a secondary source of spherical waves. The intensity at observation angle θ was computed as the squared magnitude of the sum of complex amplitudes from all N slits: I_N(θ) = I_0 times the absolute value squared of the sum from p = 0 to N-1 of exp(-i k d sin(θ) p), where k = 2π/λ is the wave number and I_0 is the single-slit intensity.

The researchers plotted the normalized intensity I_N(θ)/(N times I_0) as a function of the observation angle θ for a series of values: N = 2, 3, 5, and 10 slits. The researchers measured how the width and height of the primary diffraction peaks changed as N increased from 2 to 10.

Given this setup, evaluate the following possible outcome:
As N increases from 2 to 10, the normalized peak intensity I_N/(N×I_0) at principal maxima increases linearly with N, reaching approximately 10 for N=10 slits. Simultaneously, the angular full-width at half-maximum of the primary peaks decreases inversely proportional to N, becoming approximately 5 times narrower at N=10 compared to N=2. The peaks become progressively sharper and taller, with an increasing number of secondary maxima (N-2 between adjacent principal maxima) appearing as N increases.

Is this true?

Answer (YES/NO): YES